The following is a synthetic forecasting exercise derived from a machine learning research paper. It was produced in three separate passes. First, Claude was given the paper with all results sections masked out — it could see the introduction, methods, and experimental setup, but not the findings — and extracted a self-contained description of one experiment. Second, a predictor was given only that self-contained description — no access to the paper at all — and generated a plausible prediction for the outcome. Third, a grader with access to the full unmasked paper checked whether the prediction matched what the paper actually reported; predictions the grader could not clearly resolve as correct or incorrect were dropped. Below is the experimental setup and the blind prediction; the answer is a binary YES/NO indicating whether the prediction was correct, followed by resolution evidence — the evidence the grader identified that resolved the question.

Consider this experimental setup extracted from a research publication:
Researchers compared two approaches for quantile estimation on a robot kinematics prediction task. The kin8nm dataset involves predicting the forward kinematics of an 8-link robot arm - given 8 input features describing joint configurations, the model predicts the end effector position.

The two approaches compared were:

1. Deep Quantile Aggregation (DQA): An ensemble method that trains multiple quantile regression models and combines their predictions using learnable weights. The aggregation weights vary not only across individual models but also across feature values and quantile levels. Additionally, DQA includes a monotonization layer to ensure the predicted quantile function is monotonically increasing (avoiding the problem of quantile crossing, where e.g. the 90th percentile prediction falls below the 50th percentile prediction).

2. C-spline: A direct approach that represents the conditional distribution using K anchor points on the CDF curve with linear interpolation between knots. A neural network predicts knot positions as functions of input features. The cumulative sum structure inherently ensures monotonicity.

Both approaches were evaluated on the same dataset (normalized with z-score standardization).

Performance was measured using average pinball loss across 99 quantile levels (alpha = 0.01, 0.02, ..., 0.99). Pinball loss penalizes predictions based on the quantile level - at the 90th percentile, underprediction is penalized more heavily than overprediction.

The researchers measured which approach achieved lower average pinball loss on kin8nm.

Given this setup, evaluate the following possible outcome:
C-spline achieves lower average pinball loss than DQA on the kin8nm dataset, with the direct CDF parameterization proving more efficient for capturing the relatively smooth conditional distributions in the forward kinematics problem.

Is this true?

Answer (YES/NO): YES